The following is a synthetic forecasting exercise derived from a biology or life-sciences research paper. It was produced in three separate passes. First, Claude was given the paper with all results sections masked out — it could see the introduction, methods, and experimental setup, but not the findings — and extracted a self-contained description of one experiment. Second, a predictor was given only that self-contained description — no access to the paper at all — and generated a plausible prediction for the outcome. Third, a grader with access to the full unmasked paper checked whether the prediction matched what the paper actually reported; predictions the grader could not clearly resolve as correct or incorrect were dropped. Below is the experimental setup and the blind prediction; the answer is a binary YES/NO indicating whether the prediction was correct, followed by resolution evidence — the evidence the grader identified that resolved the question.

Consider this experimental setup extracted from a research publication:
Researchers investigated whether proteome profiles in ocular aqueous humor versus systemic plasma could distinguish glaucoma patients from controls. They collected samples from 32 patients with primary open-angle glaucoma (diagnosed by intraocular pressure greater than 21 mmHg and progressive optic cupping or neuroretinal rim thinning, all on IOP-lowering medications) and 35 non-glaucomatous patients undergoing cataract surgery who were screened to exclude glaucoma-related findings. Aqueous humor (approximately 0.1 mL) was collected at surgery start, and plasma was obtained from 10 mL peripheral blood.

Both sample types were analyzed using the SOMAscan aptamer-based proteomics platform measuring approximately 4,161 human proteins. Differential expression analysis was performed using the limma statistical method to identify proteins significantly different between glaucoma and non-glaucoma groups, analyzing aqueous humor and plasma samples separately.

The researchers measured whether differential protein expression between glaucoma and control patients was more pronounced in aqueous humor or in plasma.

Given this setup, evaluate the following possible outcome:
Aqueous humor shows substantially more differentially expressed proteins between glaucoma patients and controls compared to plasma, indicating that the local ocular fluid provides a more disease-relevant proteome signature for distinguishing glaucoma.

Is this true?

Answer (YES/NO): NO